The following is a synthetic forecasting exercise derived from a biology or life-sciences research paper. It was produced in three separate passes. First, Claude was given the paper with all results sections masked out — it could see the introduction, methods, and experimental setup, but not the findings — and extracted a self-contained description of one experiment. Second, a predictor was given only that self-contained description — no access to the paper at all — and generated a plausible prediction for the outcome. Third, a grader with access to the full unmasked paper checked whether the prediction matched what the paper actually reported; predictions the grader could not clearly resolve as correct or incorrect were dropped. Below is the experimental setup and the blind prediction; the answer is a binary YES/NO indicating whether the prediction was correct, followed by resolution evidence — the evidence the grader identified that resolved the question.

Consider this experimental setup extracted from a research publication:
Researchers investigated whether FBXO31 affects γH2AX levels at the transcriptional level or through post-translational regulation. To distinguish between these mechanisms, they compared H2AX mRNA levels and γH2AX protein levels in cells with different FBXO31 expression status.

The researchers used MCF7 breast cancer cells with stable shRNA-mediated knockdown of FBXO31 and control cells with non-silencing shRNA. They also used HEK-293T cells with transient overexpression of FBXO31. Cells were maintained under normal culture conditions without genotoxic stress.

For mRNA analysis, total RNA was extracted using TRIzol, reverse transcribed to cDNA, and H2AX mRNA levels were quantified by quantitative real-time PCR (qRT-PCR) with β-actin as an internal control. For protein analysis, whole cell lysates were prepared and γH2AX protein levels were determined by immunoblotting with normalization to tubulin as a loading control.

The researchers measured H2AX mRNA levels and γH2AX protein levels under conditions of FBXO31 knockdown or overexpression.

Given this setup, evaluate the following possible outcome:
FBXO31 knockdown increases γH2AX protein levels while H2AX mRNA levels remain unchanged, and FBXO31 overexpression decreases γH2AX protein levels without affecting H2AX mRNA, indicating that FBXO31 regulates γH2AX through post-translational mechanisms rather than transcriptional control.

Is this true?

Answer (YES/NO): YES